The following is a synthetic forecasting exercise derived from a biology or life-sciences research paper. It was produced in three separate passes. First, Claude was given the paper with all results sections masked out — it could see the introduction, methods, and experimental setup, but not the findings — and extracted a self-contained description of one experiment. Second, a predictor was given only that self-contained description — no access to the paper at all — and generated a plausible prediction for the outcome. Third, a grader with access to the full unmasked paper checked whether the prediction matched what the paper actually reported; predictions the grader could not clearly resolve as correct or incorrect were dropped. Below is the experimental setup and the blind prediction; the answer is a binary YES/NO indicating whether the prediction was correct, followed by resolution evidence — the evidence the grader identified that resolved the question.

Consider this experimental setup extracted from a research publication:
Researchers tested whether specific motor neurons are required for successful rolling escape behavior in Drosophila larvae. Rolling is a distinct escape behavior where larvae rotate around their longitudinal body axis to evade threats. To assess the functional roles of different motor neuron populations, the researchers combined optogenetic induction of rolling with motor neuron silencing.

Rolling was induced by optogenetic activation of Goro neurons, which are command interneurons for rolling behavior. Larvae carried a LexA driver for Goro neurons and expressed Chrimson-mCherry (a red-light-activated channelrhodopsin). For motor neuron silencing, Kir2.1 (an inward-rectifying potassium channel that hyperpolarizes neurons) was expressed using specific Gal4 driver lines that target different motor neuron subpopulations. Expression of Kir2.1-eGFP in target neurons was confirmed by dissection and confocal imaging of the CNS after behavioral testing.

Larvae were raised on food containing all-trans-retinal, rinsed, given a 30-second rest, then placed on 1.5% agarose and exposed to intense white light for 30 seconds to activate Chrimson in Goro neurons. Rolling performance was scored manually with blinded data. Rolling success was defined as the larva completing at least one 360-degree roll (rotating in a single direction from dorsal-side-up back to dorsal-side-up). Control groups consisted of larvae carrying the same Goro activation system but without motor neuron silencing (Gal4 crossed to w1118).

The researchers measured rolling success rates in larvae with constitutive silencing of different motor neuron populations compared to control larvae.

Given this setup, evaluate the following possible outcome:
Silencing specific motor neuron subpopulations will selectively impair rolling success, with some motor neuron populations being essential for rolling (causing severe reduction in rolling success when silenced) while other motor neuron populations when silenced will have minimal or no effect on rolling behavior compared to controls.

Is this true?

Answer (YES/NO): YES